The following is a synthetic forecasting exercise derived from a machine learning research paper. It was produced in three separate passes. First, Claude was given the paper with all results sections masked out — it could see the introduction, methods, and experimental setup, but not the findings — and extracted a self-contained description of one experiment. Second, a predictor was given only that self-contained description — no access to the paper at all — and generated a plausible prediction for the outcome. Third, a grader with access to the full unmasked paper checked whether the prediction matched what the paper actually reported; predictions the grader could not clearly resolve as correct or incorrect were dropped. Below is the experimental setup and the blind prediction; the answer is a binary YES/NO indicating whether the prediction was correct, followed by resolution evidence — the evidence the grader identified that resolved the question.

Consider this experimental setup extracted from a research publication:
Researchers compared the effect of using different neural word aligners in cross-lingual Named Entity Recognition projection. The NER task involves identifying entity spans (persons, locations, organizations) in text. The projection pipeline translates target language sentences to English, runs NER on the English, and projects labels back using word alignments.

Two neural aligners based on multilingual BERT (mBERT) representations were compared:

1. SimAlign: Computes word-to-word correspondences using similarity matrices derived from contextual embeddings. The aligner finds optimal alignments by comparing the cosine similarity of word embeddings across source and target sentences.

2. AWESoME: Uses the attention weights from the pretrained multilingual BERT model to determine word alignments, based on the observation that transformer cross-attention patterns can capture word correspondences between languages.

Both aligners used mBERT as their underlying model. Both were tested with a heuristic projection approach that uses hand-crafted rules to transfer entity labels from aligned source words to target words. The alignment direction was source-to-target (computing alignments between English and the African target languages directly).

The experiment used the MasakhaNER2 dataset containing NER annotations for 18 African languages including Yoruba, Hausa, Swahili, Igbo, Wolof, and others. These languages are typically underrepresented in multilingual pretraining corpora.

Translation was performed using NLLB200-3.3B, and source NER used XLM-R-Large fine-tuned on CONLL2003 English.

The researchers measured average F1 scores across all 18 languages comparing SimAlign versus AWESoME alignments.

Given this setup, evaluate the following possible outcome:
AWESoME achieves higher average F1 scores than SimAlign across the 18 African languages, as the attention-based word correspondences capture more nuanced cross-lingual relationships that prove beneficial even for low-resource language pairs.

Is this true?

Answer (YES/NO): YES